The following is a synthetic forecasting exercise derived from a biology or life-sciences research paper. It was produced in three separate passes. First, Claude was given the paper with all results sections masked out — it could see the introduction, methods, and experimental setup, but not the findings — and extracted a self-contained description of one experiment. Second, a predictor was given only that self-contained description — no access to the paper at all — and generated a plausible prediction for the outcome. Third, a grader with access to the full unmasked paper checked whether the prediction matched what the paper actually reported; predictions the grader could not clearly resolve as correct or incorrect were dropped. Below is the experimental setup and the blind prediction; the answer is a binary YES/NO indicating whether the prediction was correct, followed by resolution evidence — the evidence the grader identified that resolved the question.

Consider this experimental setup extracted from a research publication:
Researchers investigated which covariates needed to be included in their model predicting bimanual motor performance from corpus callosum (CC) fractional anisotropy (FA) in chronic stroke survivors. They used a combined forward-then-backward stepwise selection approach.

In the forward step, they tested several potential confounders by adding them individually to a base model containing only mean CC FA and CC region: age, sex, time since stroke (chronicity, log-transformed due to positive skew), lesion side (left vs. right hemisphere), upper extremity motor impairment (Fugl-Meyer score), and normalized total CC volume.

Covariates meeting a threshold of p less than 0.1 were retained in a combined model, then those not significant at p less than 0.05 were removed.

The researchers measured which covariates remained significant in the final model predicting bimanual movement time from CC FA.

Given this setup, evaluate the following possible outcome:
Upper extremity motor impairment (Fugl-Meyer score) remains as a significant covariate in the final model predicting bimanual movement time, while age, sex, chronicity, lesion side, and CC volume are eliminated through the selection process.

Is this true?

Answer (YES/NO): NO